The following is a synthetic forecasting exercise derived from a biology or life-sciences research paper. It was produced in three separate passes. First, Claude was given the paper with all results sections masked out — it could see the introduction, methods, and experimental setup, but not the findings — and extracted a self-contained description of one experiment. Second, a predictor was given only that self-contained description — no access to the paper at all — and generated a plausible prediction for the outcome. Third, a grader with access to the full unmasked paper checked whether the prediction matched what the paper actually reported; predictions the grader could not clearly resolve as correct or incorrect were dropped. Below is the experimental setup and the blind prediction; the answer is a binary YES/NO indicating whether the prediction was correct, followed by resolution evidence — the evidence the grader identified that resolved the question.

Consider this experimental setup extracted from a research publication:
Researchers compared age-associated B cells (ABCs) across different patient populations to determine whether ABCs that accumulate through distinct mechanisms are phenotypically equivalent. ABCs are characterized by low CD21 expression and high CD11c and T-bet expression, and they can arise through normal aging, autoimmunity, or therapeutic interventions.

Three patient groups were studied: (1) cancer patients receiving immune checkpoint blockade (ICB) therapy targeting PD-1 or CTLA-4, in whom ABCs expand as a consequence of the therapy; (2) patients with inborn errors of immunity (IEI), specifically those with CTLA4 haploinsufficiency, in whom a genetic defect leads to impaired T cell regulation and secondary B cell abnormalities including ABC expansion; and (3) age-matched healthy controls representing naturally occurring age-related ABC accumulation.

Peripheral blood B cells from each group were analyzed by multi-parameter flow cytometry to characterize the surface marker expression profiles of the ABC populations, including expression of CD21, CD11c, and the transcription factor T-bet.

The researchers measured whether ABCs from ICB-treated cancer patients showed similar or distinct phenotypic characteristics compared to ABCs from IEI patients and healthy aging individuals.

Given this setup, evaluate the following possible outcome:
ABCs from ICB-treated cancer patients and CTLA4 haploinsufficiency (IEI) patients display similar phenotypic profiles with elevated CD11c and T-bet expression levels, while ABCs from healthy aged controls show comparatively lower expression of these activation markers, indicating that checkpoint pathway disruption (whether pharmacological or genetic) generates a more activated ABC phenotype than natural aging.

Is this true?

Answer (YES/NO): NO